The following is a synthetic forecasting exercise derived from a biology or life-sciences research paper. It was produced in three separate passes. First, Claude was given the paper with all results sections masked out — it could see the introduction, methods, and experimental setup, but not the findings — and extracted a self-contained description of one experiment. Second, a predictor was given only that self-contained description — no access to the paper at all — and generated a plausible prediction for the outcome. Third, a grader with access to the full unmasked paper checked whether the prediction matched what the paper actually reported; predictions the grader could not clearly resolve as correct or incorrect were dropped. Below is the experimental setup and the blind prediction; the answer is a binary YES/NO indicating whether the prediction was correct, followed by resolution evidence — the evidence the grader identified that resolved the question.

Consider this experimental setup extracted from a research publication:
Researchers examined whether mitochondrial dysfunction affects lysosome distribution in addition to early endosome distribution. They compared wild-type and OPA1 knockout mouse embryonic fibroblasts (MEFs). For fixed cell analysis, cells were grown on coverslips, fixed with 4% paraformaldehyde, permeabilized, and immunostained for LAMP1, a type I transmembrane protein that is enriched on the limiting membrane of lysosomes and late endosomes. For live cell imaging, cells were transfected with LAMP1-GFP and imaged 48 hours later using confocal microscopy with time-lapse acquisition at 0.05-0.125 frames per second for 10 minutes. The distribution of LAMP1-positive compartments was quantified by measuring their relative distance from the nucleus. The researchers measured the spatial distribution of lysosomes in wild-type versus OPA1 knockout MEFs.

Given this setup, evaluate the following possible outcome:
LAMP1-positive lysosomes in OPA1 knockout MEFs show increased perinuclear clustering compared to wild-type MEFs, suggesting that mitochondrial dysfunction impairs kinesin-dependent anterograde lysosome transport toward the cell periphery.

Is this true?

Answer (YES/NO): NO